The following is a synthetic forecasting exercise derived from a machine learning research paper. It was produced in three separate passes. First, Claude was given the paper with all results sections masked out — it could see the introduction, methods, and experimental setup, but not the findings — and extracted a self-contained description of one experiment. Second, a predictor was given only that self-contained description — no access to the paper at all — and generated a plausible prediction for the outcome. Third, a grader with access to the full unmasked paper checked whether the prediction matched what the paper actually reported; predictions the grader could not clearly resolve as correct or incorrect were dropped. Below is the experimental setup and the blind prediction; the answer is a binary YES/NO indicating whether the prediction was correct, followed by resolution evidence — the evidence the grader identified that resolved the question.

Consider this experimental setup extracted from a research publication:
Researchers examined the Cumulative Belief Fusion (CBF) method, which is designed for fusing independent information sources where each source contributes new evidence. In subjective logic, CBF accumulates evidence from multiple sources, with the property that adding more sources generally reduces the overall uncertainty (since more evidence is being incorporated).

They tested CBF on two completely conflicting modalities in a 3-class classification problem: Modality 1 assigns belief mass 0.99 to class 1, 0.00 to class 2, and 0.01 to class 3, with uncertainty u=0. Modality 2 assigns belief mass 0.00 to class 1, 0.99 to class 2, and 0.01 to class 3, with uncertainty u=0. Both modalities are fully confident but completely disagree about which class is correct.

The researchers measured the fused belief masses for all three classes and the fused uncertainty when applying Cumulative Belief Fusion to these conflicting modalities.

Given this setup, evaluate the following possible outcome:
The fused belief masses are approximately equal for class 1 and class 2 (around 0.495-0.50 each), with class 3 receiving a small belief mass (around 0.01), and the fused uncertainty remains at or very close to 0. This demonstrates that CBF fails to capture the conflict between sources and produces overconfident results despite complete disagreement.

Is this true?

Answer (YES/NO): YES